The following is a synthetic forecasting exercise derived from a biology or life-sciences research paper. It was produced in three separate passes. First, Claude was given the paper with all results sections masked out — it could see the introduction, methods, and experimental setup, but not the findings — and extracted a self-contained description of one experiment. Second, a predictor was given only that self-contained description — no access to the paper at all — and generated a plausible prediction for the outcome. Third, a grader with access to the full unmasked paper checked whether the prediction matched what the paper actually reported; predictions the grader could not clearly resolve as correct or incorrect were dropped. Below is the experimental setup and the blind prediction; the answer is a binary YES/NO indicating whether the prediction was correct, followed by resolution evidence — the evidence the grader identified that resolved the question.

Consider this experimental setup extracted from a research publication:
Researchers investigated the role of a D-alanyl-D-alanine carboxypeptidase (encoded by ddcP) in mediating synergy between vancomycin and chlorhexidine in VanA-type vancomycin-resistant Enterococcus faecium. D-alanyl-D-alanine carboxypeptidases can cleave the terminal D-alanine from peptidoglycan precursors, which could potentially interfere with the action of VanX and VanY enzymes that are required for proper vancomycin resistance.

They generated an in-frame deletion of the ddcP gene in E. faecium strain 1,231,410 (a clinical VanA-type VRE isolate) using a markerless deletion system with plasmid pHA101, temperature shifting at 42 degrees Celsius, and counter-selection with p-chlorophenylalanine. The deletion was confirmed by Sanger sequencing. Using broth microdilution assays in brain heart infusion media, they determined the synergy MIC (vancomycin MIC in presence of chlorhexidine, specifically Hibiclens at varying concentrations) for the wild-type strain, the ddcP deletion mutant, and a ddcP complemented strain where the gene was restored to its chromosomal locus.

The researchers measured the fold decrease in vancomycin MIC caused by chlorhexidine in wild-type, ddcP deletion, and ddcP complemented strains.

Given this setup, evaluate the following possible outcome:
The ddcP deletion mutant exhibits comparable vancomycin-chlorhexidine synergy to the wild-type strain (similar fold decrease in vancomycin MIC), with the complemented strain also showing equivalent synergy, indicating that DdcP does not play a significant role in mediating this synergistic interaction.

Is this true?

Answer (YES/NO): NO